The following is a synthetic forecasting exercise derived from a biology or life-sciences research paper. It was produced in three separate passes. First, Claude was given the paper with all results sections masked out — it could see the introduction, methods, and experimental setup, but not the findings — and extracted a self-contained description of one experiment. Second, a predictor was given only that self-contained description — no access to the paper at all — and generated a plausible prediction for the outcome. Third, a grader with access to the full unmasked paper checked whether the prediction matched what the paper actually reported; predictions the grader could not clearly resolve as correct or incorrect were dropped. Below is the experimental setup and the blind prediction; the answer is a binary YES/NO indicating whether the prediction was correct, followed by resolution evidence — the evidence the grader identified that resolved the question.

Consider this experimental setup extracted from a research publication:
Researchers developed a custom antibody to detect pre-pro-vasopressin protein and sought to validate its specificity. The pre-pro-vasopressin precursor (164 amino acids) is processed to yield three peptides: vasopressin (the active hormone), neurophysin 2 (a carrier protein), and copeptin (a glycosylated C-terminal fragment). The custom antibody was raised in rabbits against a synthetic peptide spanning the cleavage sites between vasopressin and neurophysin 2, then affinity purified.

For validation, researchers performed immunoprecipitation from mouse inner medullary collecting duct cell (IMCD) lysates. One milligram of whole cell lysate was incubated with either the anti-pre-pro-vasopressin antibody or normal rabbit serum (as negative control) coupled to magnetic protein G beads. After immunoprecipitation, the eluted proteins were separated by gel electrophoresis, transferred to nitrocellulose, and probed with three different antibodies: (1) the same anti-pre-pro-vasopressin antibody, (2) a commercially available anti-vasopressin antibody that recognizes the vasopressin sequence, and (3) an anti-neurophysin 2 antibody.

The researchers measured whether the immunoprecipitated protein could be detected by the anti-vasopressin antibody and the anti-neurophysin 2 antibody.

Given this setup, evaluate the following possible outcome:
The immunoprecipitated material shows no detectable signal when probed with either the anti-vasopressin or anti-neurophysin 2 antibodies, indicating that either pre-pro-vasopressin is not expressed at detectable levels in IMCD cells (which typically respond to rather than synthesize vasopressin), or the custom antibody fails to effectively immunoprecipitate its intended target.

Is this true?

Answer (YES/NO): NO